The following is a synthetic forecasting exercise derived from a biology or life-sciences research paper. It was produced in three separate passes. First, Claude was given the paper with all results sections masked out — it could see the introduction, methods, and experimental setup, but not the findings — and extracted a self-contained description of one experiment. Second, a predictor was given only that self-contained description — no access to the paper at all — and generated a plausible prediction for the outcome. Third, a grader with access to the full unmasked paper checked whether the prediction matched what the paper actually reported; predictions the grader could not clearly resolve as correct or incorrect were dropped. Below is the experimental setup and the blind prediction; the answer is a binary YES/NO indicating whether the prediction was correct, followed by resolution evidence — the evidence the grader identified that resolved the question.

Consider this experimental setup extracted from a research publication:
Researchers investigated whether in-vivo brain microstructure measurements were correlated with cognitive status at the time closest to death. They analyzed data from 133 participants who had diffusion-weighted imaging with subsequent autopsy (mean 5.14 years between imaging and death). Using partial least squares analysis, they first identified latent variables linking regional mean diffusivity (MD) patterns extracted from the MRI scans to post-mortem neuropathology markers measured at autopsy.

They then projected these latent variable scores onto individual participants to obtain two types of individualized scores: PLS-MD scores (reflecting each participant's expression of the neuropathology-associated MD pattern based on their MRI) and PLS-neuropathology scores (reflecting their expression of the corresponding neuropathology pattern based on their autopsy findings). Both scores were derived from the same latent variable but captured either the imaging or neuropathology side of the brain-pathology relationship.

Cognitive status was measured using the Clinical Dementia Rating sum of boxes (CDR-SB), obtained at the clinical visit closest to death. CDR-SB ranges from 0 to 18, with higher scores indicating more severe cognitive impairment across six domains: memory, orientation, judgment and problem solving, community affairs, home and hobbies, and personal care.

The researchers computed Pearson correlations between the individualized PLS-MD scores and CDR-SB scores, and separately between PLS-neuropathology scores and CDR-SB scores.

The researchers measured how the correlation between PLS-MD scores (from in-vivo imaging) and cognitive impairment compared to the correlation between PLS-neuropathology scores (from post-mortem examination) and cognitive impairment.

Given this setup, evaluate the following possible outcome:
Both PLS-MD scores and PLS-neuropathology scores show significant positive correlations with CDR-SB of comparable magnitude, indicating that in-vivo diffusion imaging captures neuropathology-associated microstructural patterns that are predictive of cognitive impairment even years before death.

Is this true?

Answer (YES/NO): NO